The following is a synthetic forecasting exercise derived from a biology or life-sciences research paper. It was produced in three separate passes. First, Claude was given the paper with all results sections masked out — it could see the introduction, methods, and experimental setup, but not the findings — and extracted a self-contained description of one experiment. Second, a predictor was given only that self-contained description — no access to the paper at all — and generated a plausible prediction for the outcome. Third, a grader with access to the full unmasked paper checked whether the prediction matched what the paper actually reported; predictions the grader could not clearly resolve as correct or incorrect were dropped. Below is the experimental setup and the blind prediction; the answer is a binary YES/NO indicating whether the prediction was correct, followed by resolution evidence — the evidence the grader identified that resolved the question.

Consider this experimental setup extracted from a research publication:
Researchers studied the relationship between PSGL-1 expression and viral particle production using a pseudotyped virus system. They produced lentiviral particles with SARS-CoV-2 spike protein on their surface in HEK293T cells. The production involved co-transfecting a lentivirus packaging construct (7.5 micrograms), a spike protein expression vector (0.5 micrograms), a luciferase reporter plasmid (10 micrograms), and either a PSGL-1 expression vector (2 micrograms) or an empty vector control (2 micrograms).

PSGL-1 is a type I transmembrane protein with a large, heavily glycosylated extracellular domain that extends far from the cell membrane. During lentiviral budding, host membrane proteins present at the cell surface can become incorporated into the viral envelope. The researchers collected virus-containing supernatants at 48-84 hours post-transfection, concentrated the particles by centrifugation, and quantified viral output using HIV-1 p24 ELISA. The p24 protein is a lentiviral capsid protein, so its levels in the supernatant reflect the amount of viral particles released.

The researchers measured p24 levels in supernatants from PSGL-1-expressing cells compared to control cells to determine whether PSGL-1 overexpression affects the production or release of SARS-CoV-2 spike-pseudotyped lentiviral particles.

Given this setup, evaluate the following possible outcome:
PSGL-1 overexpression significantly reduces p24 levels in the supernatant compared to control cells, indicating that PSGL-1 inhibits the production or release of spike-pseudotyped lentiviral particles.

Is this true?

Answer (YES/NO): NO